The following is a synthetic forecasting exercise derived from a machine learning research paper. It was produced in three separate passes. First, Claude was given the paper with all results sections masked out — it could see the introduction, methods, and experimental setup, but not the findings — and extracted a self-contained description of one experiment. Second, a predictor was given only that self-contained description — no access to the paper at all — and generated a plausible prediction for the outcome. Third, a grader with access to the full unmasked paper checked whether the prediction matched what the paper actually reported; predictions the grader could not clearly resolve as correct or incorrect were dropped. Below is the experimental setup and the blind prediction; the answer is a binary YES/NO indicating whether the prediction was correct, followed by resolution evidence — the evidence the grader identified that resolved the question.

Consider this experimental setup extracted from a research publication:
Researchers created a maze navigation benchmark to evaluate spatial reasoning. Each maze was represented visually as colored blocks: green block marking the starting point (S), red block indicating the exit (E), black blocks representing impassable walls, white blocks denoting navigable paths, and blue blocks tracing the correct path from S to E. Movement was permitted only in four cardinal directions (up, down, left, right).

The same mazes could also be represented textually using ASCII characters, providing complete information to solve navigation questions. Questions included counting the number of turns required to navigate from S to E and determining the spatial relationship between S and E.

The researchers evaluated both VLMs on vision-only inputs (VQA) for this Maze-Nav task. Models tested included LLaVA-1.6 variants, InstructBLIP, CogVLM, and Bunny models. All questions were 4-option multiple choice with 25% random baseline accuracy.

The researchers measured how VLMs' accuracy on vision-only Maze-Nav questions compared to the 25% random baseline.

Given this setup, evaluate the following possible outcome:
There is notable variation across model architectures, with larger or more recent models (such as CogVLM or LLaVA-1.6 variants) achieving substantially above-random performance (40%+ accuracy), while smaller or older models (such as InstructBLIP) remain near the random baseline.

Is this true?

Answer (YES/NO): NO